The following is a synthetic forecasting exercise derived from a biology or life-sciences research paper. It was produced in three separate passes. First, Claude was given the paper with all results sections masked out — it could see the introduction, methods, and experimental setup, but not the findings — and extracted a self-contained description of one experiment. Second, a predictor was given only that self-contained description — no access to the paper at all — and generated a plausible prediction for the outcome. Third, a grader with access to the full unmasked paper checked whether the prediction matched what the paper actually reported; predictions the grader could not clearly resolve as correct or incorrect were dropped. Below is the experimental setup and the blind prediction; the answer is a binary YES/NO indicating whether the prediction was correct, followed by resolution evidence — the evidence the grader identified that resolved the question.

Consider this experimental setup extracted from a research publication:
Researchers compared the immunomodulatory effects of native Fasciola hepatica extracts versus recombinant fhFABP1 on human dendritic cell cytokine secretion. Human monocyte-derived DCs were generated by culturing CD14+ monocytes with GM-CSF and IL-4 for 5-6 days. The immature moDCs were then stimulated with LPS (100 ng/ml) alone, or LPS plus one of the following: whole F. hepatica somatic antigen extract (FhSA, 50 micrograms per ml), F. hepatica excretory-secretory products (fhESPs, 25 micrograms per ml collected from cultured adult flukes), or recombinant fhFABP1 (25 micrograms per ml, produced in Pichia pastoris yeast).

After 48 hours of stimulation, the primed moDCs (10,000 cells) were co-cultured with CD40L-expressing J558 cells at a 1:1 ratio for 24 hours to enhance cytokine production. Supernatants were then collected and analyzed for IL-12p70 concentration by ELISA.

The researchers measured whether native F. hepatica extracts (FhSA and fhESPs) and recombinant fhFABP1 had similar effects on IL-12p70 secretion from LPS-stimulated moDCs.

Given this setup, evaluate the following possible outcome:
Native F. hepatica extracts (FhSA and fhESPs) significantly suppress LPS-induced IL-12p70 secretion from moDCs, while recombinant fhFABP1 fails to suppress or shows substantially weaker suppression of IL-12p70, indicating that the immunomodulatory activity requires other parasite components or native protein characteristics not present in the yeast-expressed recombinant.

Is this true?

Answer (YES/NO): NO